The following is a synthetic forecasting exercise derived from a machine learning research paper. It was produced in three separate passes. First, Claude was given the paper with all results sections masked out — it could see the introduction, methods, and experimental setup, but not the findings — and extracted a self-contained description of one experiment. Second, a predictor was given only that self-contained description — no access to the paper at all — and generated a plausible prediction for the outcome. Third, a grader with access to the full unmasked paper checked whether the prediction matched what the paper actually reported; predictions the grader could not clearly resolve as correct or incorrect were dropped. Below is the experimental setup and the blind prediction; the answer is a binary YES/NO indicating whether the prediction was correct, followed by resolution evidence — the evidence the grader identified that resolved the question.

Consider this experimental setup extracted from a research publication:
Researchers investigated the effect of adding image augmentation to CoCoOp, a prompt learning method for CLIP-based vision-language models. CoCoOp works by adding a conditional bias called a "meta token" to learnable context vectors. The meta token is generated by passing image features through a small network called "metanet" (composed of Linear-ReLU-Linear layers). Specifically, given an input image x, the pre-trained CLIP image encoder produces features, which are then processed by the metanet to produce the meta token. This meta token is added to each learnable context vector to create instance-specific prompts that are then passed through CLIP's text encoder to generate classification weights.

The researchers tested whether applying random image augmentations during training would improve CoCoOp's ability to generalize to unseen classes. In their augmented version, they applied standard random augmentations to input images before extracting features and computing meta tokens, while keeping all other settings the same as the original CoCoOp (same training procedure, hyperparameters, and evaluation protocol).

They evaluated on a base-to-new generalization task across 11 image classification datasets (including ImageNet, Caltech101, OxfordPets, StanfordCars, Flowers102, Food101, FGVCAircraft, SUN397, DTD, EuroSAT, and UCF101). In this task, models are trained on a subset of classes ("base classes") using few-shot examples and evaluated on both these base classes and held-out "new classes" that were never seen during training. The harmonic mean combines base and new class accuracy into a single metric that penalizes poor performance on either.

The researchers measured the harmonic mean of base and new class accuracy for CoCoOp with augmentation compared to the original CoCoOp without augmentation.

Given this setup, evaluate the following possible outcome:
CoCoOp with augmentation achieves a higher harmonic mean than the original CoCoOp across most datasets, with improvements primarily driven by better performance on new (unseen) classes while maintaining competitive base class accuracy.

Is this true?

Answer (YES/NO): NO